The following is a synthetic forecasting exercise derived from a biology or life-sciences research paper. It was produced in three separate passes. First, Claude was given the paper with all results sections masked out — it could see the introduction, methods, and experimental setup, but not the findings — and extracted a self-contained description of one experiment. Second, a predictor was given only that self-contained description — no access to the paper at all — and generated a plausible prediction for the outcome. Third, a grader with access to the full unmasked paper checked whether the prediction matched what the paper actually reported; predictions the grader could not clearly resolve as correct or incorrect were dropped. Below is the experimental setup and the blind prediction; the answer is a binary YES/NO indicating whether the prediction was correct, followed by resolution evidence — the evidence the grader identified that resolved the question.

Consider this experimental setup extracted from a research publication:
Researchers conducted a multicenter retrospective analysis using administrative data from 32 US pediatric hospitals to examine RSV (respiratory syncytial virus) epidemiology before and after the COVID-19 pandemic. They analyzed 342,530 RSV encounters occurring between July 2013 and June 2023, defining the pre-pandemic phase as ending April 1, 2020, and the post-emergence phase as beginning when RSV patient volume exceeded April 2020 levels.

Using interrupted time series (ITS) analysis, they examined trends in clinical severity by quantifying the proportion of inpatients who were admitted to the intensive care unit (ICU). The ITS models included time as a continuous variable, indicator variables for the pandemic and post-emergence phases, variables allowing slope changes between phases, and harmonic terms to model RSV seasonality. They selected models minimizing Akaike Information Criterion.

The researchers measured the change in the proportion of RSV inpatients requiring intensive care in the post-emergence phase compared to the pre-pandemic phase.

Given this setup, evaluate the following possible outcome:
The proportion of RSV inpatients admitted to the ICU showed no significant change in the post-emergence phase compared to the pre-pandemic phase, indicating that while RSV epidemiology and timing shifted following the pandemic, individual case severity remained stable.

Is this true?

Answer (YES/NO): NO